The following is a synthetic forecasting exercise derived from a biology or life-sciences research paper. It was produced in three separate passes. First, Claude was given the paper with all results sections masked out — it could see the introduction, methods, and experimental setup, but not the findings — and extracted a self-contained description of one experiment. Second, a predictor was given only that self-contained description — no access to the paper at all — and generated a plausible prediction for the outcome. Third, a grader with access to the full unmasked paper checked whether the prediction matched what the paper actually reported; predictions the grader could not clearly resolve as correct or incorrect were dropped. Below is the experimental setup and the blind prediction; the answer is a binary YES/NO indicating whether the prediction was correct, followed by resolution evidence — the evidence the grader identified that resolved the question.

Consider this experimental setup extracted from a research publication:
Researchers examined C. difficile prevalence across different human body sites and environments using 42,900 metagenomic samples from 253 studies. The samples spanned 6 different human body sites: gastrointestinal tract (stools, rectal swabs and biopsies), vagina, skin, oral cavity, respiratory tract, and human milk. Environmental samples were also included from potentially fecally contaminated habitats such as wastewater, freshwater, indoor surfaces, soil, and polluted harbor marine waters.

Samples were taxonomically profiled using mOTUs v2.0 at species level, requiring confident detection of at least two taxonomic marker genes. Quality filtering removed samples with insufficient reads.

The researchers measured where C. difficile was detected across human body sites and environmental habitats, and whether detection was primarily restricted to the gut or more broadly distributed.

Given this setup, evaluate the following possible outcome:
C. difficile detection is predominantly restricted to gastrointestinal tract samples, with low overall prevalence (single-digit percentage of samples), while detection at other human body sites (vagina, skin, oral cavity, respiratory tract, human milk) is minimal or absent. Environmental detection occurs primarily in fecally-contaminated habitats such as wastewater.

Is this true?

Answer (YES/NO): YES